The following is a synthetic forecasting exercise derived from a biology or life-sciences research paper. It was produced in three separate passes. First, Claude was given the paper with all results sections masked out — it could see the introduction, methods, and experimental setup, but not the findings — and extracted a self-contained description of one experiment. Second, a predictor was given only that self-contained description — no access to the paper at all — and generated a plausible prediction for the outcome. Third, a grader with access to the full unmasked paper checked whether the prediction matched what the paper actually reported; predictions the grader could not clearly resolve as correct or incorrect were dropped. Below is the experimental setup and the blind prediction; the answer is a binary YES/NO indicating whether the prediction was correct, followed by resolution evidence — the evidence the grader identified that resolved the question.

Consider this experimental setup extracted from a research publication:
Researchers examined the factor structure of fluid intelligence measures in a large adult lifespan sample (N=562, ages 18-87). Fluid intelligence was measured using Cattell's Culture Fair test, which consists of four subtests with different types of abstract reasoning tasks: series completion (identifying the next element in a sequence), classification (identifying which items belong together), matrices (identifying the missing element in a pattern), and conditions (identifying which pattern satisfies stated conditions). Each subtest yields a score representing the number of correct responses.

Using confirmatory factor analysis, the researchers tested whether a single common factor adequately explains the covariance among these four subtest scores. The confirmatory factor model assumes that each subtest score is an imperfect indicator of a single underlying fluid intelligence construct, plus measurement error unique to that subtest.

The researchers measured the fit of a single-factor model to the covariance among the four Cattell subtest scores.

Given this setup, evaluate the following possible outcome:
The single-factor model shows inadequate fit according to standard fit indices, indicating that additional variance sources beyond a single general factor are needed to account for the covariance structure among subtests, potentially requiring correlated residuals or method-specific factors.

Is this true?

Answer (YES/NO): NO